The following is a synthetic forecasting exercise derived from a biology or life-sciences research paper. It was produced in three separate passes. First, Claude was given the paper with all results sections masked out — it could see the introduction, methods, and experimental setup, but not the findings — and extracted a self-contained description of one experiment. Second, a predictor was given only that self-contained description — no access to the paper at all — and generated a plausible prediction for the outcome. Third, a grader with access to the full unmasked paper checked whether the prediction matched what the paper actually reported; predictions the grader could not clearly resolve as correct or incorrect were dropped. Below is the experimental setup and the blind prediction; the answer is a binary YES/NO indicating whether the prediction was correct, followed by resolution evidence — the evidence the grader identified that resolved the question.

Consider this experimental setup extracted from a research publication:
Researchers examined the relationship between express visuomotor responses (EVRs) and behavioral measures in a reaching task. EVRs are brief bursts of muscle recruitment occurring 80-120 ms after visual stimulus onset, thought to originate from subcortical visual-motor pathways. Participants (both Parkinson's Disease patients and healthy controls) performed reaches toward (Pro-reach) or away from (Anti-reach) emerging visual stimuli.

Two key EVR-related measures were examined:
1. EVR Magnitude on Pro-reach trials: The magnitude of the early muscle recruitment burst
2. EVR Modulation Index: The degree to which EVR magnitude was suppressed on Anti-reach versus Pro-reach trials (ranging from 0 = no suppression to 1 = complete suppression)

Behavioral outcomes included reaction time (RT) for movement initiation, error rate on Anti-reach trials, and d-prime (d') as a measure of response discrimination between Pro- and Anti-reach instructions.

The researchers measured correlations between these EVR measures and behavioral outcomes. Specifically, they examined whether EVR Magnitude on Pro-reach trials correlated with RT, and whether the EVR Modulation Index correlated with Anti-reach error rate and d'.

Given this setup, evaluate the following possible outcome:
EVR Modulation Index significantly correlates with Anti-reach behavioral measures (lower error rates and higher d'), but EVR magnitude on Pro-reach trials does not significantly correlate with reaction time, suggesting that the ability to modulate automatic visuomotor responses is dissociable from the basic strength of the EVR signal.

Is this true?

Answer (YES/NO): NO